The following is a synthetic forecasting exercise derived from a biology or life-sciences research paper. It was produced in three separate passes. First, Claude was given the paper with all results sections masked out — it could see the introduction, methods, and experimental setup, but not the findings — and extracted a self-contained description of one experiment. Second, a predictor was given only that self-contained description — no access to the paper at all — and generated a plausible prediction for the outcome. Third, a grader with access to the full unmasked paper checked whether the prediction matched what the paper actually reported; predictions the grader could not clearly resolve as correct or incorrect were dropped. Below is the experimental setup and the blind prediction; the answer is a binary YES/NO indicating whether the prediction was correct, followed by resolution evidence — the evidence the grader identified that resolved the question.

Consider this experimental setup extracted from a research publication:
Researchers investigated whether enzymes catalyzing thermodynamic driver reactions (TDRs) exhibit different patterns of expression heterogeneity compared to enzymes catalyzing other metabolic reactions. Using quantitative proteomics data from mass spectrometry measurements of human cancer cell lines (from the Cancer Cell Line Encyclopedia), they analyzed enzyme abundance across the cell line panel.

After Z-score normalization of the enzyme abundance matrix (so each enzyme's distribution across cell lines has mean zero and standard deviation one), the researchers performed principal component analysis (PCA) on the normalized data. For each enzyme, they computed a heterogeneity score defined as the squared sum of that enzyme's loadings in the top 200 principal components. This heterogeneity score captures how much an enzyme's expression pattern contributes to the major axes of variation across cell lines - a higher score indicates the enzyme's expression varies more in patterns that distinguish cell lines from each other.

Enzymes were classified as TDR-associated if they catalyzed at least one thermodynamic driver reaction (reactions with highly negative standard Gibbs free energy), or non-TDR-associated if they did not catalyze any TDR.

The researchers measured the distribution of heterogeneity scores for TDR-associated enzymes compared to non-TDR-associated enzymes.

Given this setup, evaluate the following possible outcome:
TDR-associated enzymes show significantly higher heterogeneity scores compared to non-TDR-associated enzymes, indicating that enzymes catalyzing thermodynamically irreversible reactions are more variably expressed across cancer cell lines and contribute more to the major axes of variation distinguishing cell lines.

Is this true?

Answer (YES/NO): YES